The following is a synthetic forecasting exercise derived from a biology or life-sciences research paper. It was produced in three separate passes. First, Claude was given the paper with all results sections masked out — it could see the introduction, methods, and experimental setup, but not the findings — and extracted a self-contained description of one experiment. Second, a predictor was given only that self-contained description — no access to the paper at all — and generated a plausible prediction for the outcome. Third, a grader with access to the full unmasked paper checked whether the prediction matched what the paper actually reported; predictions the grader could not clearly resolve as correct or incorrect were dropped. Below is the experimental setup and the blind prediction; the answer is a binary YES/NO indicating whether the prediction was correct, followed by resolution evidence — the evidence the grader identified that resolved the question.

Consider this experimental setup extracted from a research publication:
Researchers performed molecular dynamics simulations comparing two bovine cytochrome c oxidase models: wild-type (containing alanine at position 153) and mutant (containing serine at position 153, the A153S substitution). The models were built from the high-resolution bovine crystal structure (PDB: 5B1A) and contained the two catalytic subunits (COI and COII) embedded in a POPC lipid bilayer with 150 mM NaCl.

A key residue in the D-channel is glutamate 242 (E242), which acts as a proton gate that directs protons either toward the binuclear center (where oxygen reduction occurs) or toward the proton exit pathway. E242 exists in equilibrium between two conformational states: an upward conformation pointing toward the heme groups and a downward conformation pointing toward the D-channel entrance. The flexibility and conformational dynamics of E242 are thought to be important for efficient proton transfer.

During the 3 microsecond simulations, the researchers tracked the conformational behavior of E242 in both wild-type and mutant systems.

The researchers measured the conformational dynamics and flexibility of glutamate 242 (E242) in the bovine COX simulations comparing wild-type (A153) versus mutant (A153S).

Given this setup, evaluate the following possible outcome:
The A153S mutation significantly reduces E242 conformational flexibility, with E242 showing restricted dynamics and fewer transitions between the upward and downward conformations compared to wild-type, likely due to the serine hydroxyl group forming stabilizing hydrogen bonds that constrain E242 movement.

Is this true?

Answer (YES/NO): NO